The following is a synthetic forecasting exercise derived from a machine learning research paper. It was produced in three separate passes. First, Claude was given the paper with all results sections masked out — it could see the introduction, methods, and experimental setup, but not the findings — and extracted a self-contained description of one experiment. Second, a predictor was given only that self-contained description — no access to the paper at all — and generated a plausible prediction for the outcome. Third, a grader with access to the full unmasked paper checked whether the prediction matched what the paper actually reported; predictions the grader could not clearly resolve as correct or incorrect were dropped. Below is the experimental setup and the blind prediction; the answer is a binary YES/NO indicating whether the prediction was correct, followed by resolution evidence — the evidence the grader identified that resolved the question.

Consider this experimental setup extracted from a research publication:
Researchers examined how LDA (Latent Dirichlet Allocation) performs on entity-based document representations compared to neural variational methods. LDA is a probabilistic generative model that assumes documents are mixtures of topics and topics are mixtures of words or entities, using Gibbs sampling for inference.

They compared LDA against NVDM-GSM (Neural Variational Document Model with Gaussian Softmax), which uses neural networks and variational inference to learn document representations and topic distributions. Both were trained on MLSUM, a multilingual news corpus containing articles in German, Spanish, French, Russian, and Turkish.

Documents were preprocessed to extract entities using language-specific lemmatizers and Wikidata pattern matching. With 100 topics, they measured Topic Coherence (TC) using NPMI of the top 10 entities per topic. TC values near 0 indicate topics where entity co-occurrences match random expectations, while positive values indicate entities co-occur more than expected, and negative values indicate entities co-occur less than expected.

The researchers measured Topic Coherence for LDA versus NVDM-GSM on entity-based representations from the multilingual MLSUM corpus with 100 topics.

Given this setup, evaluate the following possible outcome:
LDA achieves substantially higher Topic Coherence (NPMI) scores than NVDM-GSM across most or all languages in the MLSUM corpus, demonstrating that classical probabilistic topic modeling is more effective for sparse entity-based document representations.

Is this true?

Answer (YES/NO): NO